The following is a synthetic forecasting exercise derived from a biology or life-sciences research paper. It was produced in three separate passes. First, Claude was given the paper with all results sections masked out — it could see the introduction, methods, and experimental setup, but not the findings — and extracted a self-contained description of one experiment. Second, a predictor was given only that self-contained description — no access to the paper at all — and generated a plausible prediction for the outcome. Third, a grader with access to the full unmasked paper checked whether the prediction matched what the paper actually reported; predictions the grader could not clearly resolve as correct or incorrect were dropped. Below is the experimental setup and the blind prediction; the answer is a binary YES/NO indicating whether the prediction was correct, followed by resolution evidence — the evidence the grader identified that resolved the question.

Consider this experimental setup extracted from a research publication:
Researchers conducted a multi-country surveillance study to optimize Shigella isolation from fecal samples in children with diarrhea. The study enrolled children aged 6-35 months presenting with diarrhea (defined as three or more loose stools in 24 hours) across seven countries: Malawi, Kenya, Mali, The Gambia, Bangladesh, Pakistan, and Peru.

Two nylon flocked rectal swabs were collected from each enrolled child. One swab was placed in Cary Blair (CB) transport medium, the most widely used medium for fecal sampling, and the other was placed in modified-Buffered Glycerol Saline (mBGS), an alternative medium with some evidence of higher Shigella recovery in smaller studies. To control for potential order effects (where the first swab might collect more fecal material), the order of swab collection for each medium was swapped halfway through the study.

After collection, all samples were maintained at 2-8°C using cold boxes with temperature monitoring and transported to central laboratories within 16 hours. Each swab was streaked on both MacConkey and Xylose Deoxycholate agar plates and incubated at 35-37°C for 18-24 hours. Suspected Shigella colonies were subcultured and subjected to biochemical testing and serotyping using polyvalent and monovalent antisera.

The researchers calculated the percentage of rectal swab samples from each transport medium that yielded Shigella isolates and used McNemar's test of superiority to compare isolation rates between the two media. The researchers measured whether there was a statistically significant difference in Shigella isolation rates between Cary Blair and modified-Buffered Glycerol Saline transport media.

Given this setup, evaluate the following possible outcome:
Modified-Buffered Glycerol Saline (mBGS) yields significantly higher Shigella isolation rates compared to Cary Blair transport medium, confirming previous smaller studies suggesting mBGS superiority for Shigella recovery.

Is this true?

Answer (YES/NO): NO